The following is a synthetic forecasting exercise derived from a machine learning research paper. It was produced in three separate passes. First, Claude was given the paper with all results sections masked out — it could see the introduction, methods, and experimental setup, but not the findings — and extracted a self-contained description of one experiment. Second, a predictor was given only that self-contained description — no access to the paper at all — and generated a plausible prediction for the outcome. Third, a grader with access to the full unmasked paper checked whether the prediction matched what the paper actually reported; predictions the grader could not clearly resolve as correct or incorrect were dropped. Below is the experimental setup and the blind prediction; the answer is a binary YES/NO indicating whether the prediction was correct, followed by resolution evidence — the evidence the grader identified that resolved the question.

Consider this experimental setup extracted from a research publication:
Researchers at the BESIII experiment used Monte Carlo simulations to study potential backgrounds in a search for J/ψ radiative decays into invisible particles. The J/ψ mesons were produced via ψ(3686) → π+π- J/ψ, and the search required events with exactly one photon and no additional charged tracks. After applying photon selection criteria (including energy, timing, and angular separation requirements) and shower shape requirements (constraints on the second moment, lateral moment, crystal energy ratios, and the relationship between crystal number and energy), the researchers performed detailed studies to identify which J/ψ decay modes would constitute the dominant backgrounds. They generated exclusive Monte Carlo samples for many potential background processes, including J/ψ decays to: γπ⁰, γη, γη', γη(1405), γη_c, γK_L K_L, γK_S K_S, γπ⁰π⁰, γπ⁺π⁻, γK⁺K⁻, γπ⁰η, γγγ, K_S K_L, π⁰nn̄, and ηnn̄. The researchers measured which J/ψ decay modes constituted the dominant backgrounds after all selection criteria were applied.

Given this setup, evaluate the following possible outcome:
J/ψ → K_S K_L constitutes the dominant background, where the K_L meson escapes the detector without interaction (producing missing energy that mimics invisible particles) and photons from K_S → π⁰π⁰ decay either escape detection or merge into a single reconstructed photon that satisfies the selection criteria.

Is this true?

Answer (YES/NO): NO